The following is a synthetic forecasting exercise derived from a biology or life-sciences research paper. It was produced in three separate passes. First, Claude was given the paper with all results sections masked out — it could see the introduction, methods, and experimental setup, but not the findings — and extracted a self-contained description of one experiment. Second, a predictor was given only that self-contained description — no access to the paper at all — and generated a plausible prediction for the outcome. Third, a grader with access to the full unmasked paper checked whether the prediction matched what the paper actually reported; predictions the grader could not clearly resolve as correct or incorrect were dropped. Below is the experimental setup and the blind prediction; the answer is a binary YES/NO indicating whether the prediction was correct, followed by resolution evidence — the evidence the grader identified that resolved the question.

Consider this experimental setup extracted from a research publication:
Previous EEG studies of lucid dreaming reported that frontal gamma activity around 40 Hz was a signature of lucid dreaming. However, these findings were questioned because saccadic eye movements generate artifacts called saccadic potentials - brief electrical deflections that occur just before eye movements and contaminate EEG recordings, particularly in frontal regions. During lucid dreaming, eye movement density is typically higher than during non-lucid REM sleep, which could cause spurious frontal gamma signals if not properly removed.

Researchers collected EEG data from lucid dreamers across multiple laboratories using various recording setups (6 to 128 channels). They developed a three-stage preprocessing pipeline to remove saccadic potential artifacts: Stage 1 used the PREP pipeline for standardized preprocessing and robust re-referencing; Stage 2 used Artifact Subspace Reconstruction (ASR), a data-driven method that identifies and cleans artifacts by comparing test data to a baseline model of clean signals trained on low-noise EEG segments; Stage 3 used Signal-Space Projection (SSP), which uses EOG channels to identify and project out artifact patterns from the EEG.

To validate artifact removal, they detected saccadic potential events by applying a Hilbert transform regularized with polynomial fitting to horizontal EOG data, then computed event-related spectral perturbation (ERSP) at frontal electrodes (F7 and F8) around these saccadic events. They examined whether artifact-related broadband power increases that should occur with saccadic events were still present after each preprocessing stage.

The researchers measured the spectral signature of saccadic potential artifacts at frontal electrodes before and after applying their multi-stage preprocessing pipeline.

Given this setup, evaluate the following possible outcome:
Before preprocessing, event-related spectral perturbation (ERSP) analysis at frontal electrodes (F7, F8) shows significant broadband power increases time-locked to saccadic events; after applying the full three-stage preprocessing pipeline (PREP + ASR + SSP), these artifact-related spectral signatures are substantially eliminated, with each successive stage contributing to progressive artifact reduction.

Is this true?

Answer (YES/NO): YES